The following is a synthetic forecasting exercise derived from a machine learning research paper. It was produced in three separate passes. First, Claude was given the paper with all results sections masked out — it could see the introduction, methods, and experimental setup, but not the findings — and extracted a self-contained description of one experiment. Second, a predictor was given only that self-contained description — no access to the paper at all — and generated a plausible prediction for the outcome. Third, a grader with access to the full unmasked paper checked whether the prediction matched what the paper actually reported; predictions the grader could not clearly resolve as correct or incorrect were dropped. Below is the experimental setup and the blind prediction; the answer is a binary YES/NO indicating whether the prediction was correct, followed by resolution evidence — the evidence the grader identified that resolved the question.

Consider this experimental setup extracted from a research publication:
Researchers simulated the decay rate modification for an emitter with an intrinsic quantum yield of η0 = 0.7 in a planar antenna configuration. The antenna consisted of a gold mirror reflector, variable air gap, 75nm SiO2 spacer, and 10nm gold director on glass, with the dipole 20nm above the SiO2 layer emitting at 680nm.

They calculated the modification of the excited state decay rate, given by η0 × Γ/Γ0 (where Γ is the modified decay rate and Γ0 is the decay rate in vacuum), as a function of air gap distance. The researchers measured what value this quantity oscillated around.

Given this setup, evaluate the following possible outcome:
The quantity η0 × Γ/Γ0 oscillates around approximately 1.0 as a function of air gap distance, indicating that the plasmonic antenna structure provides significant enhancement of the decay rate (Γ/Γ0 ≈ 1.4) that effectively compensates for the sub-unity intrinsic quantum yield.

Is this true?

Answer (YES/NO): NO